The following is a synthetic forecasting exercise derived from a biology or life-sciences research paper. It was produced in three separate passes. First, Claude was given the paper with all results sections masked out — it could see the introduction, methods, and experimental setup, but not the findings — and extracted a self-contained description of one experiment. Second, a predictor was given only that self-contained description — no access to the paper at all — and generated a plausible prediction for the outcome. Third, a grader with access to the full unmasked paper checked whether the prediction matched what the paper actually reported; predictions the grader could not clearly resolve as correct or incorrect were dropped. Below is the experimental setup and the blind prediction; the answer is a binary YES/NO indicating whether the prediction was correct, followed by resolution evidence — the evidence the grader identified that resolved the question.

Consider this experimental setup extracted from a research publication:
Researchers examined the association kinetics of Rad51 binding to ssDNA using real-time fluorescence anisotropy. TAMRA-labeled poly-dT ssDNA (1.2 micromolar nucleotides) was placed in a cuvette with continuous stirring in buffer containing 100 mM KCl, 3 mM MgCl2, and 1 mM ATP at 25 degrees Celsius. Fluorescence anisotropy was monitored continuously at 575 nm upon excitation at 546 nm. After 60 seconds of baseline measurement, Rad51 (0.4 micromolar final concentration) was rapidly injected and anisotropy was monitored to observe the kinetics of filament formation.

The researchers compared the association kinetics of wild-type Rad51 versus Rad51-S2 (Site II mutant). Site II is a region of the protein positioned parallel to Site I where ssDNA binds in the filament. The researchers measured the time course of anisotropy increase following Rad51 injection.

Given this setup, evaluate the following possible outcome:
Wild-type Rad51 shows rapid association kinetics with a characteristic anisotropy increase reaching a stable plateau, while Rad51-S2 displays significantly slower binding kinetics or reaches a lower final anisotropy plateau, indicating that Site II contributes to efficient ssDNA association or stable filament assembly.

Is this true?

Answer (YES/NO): YES